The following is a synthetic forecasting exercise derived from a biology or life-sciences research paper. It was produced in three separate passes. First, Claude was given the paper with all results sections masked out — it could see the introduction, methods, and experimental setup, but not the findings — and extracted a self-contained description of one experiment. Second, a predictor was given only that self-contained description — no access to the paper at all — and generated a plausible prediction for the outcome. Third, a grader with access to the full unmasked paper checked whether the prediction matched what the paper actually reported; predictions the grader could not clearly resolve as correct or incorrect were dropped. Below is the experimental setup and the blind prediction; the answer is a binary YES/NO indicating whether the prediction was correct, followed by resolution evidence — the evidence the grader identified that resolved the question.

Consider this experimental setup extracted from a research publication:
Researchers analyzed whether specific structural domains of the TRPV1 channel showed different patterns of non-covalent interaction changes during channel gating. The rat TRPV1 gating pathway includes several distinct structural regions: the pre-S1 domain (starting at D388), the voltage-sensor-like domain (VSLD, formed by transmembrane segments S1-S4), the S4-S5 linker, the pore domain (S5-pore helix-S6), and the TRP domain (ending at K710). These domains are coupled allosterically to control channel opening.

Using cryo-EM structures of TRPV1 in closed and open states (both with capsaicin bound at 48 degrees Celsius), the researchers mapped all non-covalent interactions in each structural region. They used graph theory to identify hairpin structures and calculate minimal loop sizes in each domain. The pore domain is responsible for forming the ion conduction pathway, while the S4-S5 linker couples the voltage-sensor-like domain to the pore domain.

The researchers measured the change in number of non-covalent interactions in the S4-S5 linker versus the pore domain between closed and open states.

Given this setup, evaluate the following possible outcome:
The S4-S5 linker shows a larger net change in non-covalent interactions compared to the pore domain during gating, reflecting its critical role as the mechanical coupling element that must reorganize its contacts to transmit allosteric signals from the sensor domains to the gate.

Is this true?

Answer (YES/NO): NO